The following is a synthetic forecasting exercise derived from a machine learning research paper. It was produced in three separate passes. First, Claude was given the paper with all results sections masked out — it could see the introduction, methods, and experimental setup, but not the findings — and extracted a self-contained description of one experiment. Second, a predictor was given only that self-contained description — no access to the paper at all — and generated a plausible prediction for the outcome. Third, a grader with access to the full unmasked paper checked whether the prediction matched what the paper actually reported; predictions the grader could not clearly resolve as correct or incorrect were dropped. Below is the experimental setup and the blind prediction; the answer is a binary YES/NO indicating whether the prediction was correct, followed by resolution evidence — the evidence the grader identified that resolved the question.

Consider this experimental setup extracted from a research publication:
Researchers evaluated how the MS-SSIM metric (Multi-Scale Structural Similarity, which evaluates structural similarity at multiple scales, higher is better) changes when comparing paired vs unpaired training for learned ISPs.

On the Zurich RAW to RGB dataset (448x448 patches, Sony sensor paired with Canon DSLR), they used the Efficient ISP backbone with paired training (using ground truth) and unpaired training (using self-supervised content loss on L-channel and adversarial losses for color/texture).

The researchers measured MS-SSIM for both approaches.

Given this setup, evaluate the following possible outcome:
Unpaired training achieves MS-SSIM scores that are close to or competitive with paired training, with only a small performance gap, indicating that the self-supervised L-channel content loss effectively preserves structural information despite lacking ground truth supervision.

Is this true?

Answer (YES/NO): YES